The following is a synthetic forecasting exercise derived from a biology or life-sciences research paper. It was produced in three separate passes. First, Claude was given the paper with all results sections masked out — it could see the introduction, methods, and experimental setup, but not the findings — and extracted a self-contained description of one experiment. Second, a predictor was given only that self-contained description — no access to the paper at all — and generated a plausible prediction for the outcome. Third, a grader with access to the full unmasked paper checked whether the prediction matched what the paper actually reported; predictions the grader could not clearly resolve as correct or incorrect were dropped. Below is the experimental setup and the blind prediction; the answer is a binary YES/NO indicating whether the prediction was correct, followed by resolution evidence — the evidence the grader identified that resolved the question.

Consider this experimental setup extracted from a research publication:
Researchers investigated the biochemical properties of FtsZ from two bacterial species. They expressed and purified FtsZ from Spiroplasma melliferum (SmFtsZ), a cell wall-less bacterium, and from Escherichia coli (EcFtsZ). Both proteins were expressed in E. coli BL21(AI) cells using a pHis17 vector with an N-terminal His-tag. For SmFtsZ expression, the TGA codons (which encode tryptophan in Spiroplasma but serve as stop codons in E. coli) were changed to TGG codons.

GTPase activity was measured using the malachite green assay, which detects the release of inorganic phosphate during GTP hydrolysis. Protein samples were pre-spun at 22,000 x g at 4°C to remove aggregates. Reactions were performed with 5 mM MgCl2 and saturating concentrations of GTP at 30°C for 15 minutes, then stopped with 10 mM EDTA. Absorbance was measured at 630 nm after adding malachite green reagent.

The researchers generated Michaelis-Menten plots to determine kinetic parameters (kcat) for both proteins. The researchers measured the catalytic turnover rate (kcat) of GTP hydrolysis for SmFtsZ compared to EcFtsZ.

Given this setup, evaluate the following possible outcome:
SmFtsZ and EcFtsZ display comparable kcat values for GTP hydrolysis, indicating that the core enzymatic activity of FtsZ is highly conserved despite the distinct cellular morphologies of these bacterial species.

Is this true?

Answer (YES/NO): NO